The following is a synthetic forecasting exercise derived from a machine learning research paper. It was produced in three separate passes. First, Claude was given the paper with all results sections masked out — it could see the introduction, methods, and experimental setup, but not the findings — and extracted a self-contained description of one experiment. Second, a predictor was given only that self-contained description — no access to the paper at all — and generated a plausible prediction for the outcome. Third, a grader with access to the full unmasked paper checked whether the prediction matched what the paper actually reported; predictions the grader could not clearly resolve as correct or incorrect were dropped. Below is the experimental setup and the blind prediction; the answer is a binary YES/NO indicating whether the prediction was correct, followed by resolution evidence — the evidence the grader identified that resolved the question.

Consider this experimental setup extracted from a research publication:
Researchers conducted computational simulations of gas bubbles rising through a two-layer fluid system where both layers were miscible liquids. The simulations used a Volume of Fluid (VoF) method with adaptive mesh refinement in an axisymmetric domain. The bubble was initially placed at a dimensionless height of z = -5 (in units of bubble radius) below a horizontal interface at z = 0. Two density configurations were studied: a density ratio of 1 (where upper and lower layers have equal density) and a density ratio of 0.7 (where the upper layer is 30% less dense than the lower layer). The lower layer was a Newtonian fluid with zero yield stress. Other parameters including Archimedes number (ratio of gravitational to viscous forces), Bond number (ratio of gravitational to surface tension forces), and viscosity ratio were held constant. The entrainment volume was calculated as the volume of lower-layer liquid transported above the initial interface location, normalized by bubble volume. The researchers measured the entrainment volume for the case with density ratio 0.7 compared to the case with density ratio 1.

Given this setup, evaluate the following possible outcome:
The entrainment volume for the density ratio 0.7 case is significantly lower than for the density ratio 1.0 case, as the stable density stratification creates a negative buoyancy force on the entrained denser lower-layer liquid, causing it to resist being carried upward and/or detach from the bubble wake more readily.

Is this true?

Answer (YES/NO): YES